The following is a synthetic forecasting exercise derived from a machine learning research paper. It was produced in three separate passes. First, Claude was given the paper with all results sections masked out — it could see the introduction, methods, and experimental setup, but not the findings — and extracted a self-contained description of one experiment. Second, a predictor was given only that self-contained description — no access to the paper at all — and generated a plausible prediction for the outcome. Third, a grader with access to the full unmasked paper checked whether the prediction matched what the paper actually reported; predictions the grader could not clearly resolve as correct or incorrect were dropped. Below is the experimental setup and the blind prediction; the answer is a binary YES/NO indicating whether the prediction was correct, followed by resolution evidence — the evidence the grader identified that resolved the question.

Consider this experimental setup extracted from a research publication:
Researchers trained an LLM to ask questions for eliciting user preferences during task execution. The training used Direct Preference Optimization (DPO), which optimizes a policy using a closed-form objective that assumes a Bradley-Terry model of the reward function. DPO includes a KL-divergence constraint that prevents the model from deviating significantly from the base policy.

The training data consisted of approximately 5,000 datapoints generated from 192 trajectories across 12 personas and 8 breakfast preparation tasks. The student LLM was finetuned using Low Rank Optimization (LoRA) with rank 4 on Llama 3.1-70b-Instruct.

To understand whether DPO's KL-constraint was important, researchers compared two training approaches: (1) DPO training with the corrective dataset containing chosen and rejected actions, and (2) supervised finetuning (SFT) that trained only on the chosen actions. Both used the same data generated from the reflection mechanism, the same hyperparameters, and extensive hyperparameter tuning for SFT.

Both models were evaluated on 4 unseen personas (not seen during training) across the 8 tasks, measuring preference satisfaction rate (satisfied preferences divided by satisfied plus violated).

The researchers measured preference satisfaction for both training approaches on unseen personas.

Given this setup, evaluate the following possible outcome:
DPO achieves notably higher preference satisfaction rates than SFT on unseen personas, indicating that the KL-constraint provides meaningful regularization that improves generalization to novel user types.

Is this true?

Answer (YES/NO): YES